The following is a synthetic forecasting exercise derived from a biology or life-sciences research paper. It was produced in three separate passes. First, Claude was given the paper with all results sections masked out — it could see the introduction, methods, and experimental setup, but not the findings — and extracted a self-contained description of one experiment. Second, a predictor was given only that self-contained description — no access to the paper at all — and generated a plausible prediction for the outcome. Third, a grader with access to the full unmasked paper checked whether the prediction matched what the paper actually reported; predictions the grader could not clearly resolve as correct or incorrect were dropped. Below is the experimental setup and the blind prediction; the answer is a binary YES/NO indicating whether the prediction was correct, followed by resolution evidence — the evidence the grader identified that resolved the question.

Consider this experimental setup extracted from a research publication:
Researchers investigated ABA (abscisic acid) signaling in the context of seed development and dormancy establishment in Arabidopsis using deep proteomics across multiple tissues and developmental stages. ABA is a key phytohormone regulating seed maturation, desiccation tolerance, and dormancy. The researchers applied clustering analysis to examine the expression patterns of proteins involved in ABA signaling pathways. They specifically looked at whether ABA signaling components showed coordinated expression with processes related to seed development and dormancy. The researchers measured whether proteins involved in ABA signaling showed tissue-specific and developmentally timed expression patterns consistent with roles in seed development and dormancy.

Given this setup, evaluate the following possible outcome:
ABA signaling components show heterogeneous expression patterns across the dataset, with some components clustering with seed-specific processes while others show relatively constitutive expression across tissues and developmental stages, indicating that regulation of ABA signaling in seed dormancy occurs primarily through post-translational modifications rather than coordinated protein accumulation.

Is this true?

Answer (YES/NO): NO